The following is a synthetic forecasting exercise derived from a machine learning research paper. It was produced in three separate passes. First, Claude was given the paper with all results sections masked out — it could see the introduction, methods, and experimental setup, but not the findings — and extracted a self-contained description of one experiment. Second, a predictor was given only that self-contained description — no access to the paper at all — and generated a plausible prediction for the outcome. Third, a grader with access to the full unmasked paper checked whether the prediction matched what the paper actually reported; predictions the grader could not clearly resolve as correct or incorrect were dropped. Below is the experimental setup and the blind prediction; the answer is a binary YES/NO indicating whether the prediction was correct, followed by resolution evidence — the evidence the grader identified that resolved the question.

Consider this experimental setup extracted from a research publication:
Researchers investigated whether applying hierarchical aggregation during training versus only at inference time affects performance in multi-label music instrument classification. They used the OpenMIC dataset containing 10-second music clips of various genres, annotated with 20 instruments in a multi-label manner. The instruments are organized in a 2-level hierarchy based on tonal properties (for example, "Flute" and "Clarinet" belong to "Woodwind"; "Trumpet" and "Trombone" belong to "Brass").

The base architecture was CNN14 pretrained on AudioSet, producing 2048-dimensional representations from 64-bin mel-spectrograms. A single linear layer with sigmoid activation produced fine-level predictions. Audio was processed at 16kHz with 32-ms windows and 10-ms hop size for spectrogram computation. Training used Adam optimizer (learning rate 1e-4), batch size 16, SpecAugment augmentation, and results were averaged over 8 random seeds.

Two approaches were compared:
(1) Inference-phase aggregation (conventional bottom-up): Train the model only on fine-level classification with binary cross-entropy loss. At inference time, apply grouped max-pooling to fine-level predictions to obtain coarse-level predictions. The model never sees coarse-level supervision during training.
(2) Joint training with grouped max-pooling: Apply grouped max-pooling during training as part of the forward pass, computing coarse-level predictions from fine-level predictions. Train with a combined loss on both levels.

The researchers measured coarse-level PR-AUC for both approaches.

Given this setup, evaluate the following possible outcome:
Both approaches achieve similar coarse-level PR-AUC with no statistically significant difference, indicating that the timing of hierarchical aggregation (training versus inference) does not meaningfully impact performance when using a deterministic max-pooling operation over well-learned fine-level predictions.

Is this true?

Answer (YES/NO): NO